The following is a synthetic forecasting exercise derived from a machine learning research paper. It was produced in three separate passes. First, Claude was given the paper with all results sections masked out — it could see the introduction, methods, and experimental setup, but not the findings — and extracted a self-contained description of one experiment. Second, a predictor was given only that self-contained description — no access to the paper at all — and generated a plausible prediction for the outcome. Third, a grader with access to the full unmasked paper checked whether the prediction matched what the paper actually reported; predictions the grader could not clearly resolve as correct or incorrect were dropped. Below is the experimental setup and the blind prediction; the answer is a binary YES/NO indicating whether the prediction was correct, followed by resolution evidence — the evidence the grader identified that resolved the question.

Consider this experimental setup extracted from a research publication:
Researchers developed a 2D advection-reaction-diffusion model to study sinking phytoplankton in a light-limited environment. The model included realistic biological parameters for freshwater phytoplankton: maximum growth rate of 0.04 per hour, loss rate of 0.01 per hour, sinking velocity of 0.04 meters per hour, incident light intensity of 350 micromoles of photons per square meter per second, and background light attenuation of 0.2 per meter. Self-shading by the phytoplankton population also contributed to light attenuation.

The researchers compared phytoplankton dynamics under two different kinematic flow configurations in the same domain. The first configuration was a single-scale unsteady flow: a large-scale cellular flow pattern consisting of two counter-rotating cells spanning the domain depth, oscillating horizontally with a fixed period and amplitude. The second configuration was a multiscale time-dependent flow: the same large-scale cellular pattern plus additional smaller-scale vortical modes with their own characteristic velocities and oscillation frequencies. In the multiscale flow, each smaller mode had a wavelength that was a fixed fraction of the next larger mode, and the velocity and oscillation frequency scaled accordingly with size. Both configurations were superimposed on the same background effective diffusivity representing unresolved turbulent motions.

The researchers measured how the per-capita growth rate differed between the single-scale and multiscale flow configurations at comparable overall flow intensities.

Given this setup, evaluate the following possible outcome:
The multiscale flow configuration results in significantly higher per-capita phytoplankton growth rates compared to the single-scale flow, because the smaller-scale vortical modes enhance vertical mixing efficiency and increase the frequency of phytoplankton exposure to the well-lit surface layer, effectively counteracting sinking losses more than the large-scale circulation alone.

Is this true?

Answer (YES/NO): NO